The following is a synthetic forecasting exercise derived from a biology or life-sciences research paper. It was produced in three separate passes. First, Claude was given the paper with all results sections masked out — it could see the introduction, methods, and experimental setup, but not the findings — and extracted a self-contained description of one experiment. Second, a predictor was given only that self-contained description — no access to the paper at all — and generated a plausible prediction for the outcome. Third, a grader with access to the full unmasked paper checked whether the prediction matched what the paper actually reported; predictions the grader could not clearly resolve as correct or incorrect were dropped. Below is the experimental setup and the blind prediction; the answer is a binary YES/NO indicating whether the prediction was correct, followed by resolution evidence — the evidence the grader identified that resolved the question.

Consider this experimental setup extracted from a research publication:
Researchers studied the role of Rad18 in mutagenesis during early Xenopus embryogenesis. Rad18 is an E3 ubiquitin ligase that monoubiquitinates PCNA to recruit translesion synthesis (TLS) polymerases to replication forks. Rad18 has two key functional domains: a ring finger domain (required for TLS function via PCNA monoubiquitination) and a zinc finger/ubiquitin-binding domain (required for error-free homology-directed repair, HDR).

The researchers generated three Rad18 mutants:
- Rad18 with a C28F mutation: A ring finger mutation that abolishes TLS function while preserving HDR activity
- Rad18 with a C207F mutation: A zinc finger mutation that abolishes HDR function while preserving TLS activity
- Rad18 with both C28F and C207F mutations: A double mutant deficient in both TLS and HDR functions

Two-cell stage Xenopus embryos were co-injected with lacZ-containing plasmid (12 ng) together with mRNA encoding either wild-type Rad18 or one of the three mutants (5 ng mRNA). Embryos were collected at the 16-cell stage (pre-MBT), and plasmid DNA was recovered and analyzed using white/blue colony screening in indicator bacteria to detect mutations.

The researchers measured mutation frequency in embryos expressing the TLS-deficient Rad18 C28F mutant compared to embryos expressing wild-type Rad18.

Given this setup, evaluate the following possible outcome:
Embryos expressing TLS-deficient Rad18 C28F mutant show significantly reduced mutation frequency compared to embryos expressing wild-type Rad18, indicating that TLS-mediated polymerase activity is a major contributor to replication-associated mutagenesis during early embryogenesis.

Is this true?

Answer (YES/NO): YES